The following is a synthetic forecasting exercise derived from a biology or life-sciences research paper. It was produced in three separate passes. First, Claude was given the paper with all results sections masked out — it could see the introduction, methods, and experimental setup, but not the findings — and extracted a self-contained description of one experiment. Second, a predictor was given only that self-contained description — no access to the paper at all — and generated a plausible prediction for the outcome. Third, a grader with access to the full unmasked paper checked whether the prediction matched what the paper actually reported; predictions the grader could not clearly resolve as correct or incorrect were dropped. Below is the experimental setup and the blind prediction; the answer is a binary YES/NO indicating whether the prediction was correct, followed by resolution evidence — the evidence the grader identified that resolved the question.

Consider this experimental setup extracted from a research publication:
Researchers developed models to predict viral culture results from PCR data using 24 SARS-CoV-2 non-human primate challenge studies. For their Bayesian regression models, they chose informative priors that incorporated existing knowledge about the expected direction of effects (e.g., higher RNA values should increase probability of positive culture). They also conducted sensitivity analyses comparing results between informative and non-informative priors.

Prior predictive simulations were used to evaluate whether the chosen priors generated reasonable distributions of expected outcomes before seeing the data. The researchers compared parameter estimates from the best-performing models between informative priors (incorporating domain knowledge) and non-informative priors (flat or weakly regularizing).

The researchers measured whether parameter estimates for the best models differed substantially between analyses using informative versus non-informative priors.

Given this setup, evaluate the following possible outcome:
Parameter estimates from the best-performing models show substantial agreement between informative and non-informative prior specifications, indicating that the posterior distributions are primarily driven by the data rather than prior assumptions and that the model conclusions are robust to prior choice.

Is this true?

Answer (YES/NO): YES